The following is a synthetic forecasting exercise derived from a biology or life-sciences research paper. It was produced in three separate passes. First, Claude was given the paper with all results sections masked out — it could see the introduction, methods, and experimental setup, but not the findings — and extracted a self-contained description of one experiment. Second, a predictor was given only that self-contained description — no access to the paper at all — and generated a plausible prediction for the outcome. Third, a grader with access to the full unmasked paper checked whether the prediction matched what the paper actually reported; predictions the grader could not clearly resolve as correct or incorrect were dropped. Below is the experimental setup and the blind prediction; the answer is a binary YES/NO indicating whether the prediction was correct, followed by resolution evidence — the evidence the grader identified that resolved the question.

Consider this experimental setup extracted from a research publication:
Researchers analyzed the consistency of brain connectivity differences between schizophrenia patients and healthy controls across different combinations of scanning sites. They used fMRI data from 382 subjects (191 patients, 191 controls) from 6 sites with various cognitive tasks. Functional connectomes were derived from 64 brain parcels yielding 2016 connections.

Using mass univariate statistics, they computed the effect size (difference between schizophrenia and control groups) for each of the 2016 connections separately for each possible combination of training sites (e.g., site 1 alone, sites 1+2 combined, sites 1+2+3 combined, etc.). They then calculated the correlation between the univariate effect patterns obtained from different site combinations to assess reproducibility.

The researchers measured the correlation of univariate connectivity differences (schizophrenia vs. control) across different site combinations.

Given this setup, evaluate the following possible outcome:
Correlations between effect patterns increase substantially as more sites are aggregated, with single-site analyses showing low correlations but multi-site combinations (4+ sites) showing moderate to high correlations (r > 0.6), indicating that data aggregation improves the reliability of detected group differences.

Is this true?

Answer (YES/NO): NO